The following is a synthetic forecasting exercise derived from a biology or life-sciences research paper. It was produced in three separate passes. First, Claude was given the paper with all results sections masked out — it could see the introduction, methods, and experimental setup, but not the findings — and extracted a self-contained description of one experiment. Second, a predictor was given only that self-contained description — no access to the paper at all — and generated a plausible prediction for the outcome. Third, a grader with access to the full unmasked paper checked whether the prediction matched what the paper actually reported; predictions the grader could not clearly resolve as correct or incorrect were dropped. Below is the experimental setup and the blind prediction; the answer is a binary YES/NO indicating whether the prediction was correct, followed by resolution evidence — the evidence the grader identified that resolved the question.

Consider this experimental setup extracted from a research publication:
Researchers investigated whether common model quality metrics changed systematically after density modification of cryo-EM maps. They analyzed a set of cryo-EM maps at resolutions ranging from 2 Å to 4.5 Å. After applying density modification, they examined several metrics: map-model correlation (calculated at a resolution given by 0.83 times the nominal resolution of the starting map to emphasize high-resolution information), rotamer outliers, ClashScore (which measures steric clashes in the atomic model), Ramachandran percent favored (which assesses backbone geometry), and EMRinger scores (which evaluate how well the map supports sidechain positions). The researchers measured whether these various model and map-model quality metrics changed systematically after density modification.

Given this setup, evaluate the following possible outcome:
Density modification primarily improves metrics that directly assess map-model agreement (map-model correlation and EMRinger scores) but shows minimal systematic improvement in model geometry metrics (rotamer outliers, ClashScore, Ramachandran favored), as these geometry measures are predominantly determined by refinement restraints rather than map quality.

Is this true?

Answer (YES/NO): NO